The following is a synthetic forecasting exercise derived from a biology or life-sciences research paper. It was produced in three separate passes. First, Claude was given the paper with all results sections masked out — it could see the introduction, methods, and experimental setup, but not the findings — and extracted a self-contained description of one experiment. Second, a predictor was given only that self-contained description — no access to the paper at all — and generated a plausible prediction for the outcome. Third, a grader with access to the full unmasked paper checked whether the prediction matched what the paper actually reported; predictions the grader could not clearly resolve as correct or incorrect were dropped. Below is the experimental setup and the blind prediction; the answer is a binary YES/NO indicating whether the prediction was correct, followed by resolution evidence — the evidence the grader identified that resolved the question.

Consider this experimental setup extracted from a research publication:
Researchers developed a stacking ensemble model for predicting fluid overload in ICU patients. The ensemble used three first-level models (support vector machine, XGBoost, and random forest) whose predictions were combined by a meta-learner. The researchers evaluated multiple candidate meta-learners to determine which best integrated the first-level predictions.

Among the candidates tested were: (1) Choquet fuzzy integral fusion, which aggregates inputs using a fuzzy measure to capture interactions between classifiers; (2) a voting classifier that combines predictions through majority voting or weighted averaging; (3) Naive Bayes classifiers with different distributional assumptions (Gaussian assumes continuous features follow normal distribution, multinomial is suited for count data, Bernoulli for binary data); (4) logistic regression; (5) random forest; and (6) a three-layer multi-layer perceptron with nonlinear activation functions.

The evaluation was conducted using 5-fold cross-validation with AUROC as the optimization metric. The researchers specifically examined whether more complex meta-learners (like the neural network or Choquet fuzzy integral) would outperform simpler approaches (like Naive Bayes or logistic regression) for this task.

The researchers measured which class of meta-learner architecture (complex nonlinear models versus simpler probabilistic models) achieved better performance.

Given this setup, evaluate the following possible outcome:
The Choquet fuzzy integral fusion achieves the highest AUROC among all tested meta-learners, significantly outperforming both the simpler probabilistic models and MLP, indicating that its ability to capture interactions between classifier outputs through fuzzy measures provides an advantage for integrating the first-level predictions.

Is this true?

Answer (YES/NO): NO